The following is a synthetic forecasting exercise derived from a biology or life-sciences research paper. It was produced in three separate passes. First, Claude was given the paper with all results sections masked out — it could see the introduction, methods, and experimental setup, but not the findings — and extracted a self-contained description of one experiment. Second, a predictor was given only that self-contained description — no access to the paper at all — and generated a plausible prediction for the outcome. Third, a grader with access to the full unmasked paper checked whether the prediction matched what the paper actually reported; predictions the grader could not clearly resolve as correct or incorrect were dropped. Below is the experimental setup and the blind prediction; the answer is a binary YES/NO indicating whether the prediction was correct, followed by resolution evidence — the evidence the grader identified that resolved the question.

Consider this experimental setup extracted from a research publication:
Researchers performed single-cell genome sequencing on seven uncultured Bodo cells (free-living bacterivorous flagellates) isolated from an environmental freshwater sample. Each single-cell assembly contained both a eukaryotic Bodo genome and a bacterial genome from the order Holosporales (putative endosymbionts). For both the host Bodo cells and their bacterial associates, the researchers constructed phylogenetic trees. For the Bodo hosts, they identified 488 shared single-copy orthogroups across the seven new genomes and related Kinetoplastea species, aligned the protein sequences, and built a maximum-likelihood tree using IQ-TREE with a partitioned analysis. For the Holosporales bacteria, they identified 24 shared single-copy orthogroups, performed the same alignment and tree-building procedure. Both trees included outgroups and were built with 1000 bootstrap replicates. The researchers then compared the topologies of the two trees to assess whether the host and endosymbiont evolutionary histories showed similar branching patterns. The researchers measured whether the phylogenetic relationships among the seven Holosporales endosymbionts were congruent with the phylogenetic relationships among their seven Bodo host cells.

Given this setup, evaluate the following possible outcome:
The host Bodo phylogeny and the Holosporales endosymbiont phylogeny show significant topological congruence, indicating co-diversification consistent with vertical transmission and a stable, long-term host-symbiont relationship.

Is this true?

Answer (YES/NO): NO